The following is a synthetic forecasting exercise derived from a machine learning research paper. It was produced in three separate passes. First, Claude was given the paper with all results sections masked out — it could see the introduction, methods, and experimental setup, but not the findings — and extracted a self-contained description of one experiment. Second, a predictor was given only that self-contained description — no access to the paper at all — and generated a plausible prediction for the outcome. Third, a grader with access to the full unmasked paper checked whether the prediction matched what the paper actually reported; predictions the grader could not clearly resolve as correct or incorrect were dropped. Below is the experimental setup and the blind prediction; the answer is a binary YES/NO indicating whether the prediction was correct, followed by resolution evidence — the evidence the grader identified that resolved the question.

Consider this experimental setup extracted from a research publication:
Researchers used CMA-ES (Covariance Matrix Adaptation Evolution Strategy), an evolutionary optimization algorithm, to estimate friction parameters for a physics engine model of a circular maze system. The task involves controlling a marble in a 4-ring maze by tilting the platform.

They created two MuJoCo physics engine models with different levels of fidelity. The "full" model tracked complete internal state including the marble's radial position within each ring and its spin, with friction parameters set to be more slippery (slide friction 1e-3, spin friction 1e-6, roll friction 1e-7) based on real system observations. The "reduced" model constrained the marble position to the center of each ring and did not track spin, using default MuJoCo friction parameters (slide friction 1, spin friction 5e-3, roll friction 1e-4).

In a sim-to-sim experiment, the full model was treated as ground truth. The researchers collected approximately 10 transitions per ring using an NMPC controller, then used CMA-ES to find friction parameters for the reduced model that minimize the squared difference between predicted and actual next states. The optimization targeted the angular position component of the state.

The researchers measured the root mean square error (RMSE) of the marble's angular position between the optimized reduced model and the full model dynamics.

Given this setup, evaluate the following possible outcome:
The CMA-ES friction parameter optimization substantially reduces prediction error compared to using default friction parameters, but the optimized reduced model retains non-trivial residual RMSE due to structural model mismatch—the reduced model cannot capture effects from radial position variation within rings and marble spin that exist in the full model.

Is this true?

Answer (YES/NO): NO